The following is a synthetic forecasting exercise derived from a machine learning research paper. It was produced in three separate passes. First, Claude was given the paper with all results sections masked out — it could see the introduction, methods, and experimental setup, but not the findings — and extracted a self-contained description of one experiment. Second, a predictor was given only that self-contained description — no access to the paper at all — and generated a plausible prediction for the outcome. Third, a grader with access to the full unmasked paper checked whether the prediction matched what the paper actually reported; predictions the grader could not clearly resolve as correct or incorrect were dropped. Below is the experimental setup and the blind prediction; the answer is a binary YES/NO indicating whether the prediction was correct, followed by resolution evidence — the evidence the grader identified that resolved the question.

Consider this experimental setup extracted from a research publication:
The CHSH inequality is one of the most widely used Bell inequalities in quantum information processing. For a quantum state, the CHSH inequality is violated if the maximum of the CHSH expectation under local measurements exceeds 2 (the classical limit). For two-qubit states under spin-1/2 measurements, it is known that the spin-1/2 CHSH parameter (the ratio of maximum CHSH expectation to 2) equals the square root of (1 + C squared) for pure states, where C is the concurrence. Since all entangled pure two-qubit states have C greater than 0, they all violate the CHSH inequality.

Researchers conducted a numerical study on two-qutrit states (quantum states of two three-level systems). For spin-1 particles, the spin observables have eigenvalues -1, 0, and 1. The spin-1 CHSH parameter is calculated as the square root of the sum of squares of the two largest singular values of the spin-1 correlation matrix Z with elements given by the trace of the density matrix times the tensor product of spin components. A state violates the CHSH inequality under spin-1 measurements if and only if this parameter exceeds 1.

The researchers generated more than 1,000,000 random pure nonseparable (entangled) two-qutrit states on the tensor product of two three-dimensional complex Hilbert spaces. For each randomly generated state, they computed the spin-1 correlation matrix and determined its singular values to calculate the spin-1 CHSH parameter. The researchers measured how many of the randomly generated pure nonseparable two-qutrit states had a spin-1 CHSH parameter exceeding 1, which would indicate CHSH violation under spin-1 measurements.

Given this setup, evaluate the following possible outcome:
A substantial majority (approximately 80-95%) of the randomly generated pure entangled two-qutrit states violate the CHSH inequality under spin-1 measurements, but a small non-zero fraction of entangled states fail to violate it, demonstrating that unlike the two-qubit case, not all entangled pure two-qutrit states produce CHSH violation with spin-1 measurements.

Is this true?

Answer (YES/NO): NO